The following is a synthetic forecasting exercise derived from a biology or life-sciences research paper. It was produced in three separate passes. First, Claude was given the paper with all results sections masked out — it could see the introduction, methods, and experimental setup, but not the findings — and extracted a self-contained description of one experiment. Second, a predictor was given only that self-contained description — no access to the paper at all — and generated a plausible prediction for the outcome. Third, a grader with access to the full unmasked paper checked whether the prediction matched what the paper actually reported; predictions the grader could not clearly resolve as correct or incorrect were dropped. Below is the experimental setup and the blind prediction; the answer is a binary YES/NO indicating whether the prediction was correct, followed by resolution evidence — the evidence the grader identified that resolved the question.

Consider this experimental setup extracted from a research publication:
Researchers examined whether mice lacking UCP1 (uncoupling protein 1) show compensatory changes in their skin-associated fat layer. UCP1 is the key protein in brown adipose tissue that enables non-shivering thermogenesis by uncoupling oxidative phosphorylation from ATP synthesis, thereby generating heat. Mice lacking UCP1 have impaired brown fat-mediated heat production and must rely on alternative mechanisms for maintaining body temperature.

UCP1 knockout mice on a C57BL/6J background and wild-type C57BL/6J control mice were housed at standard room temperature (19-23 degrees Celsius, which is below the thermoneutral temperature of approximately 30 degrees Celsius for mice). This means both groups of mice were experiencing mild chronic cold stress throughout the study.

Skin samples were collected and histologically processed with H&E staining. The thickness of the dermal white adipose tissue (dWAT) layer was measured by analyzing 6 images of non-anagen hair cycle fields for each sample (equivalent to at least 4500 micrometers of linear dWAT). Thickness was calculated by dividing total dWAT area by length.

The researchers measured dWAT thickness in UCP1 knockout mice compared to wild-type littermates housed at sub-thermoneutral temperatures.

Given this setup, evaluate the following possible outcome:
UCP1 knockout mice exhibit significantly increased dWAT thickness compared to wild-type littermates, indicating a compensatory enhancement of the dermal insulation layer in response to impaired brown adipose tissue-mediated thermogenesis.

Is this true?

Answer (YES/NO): YES